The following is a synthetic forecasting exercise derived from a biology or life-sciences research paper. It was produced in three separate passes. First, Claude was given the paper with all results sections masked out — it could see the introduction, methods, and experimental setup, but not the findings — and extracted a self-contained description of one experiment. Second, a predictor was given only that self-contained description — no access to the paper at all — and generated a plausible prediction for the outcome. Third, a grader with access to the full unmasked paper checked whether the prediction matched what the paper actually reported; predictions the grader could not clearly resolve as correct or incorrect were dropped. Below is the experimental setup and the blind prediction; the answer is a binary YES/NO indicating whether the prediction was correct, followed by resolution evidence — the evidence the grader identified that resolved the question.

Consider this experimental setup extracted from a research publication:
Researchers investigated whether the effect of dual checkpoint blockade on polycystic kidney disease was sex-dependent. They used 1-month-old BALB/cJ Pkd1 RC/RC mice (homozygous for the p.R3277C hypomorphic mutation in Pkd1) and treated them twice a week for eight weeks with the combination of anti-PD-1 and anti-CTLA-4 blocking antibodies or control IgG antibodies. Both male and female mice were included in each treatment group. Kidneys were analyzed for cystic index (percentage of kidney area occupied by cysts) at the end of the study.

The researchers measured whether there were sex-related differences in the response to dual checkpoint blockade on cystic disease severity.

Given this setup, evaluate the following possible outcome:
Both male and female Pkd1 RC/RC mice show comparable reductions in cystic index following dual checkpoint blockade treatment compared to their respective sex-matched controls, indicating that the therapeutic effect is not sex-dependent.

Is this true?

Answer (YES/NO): YES